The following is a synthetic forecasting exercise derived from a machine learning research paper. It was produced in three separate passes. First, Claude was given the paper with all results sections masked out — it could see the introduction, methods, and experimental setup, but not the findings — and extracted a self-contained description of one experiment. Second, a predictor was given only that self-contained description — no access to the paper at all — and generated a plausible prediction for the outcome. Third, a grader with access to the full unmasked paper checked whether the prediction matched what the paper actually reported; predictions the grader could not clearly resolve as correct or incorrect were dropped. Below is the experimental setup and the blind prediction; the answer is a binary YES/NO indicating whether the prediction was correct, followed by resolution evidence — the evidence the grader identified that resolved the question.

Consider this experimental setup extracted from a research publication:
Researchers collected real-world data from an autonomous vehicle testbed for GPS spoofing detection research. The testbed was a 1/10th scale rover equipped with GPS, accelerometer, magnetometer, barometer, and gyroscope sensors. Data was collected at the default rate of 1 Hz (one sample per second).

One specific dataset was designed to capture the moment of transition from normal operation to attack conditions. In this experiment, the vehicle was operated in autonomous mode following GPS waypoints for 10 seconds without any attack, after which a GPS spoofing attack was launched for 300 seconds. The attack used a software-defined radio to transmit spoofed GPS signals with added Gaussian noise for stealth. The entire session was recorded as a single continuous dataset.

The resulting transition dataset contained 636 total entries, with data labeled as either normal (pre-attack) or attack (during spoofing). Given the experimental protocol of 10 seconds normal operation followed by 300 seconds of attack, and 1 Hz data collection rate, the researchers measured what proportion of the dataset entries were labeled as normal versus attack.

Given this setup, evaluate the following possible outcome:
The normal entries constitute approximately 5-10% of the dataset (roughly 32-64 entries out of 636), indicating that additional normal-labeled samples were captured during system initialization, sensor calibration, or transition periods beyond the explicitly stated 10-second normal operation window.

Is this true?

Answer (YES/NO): NO